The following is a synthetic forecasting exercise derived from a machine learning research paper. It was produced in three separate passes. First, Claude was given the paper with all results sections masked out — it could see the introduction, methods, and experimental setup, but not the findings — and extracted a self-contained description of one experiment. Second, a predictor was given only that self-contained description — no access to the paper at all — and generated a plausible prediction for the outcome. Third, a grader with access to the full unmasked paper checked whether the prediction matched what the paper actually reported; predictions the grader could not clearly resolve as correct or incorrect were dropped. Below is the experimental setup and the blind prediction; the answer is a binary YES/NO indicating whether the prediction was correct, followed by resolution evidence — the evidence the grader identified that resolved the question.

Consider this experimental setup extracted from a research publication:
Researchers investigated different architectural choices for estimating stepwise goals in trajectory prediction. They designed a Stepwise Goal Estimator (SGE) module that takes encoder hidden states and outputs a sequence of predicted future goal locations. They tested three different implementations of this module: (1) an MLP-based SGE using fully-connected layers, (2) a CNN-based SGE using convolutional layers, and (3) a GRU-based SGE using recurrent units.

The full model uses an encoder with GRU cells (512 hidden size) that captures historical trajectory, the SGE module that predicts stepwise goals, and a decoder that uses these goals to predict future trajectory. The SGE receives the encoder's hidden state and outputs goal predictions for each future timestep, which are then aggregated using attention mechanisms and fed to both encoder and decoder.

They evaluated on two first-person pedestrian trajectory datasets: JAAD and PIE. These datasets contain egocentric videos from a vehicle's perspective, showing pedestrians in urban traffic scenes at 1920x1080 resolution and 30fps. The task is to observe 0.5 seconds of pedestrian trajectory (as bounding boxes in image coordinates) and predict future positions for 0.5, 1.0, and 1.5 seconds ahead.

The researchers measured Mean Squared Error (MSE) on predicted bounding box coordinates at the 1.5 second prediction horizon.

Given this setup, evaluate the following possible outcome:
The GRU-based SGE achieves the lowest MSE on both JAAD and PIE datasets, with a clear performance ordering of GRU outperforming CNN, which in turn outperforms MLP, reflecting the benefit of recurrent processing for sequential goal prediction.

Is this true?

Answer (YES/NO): NO